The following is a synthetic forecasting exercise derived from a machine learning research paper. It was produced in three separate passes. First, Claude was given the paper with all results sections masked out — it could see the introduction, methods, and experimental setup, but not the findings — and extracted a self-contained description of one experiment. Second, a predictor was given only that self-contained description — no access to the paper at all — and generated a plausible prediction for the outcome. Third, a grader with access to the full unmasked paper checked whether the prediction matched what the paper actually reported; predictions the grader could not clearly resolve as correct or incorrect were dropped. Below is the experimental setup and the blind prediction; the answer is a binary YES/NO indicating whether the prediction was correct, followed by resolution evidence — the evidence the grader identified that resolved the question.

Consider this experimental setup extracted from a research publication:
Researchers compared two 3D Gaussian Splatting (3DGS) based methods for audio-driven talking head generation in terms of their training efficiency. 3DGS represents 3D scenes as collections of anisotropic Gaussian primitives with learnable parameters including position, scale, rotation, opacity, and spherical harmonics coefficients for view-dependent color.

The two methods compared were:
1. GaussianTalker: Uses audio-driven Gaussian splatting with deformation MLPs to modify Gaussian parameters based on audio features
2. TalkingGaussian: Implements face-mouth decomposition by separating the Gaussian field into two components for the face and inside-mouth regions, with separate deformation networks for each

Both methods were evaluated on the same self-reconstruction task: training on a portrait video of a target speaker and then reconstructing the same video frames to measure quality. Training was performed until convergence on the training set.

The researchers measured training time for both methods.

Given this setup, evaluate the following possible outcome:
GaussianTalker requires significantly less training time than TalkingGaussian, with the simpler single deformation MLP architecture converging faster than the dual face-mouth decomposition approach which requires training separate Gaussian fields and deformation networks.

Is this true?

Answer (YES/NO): NO